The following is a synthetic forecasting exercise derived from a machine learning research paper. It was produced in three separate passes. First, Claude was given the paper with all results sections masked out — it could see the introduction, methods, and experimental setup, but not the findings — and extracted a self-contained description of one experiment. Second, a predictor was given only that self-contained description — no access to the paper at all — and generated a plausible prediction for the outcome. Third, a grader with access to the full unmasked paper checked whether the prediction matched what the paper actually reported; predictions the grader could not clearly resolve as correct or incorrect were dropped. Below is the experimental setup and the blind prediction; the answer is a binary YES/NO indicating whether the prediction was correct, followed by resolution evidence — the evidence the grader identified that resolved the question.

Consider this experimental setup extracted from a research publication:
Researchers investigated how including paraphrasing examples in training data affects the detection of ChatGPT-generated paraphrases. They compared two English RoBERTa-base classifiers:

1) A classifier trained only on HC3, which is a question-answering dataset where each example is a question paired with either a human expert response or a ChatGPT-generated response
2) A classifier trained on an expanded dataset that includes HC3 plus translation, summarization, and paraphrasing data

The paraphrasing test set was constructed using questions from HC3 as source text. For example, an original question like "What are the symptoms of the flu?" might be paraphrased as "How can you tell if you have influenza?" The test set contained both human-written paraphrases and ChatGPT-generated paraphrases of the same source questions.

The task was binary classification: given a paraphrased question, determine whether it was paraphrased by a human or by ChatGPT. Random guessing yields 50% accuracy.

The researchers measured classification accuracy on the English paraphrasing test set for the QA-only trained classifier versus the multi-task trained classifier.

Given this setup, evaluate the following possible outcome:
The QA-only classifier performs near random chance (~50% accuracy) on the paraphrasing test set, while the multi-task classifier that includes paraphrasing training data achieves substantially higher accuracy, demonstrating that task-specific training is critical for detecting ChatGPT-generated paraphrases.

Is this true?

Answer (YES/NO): NO